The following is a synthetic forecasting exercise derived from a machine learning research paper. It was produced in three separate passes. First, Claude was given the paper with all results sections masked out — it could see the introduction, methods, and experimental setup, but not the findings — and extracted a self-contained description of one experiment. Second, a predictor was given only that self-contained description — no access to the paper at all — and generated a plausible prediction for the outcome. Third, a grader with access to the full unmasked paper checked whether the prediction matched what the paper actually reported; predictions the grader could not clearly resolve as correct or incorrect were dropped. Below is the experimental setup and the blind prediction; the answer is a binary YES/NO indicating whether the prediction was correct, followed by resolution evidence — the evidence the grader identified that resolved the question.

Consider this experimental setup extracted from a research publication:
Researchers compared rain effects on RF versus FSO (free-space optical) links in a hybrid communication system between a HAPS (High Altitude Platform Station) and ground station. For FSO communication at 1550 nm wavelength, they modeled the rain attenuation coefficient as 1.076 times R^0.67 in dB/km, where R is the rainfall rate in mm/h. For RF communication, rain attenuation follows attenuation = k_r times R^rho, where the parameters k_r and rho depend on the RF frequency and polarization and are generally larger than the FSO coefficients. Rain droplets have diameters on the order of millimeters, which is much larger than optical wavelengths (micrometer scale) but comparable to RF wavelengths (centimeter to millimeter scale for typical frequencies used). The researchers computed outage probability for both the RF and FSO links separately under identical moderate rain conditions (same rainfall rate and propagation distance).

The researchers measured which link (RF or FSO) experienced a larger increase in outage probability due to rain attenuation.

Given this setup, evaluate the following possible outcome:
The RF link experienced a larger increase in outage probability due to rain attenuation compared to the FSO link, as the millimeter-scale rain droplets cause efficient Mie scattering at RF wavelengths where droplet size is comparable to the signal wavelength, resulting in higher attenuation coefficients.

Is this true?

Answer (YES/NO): YES